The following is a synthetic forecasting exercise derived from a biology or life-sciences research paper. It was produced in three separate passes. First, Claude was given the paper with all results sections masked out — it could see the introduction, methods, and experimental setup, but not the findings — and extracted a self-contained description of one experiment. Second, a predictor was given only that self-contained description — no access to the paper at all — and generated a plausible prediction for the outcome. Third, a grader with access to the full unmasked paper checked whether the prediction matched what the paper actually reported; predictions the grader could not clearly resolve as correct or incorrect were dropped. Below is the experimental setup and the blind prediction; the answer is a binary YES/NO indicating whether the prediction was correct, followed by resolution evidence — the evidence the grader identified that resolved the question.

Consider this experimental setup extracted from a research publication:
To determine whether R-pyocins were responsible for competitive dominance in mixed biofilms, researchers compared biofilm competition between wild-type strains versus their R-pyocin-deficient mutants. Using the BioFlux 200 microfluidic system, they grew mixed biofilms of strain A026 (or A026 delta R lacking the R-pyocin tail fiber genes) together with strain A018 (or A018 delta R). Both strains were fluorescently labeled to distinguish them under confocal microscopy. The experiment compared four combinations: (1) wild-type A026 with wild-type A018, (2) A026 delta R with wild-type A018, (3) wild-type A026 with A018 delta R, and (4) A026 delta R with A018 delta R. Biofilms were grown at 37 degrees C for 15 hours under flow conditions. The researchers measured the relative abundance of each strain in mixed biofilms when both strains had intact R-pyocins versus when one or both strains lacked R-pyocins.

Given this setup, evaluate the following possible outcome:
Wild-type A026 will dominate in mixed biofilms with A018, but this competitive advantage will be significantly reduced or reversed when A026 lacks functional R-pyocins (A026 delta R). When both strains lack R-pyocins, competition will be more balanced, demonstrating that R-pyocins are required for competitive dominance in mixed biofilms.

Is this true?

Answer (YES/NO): YES